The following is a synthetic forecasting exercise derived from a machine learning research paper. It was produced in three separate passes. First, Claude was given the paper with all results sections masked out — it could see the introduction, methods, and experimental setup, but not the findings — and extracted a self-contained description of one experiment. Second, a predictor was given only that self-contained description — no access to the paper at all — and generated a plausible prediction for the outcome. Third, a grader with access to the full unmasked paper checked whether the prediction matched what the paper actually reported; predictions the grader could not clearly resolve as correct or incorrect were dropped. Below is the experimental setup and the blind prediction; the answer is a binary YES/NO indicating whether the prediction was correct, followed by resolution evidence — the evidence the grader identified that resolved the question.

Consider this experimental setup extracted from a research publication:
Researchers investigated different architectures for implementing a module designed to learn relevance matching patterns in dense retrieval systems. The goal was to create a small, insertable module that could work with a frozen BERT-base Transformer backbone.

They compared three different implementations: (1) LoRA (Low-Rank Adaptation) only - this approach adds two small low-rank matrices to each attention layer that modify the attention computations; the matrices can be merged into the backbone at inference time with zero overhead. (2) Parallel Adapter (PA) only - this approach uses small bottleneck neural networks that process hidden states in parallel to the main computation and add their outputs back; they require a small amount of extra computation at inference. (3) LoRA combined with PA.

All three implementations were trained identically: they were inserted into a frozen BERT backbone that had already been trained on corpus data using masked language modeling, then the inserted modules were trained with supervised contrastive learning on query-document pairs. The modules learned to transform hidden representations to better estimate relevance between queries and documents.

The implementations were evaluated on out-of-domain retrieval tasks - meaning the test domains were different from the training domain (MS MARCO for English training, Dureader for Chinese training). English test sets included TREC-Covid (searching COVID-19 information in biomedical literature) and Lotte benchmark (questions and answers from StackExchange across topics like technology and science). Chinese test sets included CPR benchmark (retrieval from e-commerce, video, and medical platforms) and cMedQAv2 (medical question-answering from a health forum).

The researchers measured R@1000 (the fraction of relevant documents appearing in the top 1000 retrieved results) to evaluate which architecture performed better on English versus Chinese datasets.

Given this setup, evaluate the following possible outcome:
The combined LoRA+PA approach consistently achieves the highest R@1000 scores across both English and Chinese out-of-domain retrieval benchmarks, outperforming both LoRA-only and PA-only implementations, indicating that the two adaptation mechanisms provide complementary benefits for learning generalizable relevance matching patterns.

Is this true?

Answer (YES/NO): NO